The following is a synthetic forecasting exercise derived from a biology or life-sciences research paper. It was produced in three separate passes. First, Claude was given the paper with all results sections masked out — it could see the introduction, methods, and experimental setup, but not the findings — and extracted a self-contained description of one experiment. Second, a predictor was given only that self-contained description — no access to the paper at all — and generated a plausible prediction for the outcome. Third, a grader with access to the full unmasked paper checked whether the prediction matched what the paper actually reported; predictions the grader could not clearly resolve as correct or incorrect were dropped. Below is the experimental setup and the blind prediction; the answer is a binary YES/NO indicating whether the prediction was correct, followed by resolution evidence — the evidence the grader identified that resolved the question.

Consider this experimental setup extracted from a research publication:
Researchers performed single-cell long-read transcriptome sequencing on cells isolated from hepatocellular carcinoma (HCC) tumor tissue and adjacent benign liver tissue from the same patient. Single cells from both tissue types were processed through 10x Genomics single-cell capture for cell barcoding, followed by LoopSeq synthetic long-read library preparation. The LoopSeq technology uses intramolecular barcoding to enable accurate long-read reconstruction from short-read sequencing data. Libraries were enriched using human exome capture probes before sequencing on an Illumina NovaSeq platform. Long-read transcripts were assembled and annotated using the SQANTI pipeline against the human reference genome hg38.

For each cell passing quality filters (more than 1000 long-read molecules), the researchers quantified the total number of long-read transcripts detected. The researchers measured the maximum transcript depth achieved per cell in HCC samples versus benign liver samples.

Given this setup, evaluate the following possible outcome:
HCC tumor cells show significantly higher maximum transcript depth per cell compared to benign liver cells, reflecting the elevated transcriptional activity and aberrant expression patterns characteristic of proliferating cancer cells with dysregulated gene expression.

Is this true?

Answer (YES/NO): YES